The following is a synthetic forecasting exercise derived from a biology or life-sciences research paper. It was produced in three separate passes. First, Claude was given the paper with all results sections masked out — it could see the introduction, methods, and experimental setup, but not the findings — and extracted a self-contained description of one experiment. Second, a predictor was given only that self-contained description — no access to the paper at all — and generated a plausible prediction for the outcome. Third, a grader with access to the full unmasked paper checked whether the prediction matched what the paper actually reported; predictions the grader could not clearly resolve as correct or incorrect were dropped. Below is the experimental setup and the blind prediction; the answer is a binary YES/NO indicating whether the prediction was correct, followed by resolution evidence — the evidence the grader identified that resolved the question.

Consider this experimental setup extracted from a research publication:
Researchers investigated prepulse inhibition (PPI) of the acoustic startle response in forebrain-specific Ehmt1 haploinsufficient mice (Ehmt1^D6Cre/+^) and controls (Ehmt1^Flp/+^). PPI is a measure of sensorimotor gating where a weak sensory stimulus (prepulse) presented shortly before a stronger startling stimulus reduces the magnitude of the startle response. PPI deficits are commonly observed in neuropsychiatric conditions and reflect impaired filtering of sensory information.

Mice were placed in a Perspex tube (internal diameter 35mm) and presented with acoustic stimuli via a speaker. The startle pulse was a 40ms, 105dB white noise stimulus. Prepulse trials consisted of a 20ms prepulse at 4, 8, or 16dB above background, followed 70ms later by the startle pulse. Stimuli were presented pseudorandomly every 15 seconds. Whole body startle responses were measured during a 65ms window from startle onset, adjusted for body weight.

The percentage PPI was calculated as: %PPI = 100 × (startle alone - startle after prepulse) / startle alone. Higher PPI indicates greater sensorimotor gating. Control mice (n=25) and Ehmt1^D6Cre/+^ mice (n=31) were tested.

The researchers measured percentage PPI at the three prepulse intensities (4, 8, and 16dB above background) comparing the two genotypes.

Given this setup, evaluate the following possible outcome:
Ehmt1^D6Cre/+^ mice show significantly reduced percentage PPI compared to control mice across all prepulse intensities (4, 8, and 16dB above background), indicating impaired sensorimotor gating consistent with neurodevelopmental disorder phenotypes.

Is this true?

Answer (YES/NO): YES